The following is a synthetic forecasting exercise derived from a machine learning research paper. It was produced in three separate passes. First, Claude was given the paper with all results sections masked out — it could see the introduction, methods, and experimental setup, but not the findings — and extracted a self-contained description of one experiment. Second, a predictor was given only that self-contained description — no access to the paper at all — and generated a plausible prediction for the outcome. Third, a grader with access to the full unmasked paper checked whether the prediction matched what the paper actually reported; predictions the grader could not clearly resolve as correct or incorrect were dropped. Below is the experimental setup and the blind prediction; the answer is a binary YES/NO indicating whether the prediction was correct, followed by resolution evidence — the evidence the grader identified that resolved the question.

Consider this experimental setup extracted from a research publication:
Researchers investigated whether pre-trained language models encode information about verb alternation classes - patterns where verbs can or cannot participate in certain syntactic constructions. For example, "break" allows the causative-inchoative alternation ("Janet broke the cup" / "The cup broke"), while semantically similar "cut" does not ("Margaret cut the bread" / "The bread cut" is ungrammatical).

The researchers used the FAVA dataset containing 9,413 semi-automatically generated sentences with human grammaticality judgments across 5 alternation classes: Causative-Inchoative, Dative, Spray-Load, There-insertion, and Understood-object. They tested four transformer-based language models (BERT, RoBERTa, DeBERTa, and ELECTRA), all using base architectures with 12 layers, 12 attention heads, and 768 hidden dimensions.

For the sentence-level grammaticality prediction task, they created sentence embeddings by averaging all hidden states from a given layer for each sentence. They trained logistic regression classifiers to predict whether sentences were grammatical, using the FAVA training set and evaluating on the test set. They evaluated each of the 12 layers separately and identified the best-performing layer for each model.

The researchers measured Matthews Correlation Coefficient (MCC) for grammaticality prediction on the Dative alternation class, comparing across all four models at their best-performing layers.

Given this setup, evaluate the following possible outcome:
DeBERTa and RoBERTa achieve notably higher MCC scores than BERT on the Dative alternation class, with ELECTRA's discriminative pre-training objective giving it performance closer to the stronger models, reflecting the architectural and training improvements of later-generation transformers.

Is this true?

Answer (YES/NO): NO